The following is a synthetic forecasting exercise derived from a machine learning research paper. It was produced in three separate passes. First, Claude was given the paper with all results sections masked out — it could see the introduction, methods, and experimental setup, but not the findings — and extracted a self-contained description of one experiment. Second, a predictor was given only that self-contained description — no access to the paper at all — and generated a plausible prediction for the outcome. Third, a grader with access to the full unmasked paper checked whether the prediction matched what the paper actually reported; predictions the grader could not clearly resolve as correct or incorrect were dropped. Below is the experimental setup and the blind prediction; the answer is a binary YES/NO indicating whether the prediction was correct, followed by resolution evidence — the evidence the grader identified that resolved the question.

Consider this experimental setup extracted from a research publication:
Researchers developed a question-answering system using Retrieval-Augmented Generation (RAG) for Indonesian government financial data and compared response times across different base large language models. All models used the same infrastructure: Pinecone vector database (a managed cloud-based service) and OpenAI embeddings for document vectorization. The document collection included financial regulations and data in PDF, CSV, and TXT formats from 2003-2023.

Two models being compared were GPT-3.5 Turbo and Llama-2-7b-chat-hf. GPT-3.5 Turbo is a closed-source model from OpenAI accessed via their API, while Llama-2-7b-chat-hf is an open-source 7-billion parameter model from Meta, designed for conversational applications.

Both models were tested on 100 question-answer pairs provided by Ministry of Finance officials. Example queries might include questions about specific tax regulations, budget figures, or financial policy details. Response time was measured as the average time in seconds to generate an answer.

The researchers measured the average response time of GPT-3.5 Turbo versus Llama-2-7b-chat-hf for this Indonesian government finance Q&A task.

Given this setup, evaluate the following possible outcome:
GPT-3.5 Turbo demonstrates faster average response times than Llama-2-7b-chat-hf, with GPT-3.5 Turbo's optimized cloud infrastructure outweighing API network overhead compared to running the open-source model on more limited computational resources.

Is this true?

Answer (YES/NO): YES